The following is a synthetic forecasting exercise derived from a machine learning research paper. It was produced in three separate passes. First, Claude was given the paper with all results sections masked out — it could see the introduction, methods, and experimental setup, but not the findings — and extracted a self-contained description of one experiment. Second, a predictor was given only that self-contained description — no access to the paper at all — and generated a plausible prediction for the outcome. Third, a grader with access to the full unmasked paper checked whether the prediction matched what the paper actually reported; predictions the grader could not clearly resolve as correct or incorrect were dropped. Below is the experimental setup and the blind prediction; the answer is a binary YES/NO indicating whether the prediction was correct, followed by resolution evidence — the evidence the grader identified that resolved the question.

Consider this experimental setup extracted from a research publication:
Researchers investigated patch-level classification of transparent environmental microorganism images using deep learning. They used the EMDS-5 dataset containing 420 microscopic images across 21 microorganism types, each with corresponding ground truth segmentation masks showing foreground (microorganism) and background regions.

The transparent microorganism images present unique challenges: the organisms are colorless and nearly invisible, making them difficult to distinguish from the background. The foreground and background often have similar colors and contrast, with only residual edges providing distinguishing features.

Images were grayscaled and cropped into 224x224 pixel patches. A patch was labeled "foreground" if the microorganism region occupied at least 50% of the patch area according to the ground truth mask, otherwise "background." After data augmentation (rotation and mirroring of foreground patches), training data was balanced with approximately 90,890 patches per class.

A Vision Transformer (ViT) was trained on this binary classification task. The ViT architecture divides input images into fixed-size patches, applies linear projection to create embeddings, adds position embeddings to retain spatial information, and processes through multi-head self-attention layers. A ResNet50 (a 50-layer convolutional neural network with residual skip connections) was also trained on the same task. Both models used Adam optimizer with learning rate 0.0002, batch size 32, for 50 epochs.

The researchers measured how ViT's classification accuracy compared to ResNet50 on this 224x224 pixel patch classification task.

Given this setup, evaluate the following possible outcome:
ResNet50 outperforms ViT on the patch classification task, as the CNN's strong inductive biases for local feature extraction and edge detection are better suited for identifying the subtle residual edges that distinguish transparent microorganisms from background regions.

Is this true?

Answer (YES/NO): NO